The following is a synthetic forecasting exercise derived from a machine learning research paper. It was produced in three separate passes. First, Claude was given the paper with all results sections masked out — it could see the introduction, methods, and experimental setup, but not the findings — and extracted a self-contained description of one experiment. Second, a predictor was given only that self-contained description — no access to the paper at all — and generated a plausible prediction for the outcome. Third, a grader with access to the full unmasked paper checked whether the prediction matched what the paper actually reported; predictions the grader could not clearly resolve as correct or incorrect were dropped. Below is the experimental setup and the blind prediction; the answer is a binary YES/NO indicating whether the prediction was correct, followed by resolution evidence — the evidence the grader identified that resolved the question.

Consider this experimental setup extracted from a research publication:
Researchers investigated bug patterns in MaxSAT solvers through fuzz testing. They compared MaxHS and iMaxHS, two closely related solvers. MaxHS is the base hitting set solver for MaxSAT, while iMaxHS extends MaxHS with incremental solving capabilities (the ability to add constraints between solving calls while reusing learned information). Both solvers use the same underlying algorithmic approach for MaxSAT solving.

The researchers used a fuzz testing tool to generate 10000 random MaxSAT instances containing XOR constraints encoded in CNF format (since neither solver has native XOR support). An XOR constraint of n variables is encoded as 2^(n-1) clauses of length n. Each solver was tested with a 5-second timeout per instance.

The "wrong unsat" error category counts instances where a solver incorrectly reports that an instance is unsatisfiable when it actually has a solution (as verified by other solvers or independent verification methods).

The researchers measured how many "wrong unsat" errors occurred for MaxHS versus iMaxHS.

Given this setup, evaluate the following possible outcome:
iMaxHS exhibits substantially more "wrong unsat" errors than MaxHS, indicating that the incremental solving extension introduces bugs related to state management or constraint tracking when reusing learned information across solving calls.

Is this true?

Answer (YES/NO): NO